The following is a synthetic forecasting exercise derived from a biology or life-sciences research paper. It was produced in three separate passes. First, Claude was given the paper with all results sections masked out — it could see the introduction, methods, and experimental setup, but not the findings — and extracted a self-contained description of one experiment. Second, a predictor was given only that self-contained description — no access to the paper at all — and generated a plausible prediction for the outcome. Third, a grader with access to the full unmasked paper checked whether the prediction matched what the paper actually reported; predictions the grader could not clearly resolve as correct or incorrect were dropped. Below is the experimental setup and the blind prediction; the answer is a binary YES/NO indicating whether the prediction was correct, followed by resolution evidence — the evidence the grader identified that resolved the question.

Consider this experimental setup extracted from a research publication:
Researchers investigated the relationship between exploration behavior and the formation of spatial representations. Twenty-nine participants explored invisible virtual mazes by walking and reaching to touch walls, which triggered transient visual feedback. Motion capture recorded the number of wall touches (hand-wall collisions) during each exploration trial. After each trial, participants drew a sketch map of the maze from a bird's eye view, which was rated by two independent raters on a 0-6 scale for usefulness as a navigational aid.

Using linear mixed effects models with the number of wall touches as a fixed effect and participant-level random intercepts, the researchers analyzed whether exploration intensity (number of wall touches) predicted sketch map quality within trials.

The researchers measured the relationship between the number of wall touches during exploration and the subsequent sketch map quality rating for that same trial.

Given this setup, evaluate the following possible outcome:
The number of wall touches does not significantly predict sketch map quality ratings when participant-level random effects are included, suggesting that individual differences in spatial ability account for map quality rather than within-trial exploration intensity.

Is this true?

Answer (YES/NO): NO